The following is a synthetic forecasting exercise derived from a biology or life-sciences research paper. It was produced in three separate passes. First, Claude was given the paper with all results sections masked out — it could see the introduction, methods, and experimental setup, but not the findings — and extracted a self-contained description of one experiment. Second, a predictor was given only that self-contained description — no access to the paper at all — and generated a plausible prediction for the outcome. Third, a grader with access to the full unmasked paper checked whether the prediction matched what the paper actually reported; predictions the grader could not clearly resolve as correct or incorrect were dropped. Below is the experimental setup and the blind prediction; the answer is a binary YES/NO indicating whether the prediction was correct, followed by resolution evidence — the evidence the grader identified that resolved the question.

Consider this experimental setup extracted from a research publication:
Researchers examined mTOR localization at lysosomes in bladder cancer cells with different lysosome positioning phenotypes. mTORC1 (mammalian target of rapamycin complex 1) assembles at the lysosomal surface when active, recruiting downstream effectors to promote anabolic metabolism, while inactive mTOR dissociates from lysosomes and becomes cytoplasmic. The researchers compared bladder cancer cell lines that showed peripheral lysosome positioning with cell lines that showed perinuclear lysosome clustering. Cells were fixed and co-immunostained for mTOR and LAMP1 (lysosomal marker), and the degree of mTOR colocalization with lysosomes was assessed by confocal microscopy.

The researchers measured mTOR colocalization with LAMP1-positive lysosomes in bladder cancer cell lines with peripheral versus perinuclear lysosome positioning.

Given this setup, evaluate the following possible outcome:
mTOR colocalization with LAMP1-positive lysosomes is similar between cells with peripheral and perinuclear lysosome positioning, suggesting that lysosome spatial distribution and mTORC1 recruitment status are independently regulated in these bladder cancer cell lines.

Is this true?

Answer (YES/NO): YES